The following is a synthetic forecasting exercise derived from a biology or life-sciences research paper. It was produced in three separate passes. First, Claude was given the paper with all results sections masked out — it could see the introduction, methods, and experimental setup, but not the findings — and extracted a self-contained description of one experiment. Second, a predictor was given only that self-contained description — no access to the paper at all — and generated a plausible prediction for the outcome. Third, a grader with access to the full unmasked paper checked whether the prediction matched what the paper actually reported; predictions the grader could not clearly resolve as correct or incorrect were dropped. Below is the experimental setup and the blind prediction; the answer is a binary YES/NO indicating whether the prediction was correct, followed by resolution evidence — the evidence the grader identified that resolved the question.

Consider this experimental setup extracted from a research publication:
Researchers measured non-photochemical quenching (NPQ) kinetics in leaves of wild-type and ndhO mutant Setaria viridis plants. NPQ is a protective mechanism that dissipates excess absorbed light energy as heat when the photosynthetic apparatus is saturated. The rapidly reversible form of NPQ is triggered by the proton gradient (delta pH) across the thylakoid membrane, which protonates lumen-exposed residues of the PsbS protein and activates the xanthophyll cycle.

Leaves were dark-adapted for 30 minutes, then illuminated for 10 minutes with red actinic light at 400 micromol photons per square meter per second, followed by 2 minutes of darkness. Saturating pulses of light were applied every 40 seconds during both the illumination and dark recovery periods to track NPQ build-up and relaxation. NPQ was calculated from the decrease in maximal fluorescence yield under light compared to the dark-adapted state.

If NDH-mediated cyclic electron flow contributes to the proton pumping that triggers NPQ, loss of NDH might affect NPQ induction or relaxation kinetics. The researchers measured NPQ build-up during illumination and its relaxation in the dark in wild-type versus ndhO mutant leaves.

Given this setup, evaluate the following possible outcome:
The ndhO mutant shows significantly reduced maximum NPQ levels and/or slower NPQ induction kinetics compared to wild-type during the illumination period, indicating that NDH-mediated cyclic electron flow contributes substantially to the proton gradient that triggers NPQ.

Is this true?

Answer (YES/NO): NO